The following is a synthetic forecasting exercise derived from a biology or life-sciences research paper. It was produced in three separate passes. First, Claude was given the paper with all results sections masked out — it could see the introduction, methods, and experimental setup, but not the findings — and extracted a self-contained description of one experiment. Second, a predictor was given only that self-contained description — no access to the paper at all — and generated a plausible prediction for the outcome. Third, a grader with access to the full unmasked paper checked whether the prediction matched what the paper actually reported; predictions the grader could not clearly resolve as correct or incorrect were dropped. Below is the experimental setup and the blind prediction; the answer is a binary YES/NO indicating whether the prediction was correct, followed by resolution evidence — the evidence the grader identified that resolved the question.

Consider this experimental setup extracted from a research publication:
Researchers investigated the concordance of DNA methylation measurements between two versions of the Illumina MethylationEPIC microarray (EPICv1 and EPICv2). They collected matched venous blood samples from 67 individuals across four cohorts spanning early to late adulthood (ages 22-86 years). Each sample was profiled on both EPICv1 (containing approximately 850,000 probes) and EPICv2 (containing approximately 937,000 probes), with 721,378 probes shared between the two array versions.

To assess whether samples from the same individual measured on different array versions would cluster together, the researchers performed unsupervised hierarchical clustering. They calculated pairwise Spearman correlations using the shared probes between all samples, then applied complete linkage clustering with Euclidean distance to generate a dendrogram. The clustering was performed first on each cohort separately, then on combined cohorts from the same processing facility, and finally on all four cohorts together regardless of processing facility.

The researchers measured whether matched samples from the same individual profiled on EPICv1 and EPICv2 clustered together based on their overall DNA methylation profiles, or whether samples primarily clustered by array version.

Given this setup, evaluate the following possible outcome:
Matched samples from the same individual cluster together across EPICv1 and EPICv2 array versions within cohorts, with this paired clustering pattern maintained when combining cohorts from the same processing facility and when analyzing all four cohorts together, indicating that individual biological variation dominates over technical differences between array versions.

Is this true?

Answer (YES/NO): NO